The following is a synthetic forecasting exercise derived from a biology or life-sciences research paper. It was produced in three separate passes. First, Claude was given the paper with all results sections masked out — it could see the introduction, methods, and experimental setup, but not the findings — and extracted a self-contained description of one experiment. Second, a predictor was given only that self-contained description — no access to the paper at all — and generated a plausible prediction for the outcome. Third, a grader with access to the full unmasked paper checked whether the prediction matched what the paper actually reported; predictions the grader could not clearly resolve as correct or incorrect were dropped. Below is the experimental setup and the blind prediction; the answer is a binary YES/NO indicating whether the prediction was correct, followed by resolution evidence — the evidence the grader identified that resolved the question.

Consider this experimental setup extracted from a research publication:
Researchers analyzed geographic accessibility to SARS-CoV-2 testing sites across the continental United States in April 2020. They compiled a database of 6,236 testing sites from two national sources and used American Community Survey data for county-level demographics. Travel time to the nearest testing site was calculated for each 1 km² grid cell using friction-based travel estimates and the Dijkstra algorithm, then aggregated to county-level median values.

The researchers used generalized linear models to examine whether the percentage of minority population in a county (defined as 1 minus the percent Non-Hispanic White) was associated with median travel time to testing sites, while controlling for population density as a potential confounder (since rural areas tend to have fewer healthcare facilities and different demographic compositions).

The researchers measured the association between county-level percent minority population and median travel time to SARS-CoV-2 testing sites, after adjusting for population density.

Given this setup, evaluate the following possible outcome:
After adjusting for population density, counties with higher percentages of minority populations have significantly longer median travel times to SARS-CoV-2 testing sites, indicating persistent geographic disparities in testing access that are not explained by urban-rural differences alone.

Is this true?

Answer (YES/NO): YES